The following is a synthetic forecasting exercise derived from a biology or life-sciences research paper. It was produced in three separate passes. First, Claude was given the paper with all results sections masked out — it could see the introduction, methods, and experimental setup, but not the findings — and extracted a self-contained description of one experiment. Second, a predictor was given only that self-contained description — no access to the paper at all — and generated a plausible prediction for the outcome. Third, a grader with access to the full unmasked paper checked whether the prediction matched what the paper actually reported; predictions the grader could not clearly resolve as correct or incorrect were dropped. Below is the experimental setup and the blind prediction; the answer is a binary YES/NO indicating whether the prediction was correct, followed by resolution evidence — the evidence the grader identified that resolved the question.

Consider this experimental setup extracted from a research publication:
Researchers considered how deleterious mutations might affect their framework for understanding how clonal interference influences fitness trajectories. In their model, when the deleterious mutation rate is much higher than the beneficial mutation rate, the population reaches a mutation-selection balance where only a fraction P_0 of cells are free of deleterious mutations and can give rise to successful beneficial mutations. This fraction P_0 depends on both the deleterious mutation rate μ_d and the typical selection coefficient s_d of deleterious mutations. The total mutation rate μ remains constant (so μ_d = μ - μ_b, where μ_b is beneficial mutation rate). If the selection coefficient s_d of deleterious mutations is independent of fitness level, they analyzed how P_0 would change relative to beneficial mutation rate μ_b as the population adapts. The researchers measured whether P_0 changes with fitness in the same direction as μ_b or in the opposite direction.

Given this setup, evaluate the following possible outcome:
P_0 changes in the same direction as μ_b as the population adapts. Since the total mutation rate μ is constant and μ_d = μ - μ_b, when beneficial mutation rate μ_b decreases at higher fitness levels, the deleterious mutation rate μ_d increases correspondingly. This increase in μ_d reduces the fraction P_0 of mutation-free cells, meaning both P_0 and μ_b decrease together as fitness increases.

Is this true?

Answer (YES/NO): YES